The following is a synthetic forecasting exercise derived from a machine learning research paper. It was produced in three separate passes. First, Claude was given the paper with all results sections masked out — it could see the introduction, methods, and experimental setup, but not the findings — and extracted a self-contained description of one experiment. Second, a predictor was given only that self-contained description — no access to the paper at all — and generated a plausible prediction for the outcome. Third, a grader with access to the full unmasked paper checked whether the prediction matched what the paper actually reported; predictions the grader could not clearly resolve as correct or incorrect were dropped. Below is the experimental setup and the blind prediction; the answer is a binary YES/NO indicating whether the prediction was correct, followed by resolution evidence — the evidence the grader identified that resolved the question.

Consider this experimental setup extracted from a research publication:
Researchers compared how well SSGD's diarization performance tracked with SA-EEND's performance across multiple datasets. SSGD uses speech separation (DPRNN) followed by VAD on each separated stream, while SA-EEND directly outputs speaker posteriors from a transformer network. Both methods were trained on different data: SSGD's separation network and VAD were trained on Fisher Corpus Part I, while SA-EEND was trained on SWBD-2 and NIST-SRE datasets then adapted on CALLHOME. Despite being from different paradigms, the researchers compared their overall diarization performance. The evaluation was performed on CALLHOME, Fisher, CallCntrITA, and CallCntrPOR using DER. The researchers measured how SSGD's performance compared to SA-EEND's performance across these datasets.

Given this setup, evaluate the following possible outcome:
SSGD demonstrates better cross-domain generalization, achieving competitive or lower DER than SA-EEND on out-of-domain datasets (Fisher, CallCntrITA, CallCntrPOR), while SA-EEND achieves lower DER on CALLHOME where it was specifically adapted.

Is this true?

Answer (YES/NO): NO